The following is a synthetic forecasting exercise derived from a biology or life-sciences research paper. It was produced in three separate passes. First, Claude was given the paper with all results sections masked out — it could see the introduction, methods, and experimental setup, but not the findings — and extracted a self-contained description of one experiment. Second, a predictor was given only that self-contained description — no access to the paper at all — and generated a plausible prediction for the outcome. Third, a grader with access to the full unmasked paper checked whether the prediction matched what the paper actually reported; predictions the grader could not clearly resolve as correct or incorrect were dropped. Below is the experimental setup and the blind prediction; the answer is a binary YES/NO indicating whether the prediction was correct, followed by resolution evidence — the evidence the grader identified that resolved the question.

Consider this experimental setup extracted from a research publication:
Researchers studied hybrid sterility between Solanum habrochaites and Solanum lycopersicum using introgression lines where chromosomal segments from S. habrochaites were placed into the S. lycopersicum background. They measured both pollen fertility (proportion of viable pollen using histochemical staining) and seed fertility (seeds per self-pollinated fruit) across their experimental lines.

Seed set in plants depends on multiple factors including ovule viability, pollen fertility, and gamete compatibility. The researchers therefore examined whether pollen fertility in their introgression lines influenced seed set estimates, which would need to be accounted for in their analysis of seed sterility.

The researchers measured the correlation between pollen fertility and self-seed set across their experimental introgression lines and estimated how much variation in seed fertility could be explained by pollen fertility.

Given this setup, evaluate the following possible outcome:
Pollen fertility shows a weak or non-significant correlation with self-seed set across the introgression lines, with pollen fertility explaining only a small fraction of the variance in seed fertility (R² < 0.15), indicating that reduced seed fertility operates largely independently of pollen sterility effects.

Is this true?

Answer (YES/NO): YES